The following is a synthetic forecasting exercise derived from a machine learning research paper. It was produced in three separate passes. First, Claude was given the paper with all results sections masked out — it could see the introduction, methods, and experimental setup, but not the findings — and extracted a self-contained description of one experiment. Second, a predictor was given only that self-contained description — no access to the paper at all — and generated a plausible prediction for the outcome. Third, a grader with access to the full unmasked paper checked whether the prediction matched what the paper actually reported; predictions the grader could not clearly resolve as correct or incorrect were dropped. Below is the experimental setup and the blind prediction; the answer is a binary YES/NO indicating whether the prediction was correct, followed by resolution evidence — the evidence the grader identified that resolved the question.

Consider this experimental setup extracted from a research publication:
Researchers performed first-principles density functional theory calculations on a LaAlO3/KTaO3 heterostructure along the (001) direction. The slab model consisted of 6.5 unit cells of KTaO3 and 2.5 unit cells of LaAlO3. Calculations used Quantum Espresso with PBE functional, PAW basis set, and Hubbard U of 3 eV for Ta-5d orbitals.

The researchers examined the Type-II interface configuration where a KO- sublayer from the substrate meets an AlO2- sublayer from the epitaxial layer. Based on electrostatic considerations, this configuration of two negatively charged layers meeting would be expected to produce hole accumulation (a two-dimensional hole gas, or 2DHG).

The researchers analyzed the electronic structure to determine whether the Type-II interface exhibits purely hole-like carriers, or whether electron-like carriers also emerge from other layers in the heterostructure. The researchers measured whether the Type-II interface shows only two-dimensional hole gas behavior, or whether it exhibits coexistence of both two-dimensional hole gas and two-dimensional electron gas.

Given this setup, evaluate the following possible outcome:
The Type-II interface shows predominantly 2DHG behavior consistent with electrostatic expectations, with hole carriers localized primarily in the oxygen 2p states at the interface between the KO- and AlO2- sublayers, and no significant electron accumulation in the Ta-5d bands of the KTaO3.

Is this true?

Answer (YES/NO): NO